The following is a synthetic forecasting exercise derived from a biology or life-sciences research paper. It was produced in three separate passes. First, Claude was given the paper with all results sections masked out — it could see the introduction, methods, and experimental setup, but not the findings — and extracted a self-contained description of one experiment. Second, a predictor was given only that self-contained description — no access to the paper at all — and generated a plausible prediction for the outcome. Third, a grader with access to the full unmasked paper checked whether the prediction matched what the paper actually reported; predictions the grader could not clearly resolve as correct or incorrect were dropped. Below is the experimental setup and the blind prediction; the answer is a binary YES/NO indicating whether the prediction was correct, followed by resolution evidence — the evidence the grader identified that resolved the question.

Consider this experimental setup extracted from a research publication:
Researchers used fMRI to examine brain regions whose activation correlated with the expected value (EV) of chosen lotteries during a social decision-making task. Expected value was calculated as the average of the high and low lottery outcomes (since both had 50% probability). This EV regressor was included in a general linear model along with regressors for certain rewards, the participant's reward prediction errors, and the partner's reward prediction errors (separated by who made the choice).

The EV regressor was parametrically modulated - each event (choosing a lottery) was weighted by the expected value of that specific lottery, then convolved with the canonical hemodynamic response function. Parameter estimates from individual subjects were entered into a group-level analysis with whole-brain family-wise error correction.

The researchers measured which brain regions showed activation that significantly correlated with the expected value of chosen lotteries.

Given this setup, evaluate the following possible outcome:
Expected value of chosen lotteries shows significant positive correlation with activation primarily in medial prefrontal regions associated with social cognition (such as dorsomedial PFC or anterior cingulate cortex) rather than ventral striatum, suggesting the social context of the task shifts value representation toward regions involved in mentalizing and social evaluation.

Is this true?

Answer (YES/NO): NO